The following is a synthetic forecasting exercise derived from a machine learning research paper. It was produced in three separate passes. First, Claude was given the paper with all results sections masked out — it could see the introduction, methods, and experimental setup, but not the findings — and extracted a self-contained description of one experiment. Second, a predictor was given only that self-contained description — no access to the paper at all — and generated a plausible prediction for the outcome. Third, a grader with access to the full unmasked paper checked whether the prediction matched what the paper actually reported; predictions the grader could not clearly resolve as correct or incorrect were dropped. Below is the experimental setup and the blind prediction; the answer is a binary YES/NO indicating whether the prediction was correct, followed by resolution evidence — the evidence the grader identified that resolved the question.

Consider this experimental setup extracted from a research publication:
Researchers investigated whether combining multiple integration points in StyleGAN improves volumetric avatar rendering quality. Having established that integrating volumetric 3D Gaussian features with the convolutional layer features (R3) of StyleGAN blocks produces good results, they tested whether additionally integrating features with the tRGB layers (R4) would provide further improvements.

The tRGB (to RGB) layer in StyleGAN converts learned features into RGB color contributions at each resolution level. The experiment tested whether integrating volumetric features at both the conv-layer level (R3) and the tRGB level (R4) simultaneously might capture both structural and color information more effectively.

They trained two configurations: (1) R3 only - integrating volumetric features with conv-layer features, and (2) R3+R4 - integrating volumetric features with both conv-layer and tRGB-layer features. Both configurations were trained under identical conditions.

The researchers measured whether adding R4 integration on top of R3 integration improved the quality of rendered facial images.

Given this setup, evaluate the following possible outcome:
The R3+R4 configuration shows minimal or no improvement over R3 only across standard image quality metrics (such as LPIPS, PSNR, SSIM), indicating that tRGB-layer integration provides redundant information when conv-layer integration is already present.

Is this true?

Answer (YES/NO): YES